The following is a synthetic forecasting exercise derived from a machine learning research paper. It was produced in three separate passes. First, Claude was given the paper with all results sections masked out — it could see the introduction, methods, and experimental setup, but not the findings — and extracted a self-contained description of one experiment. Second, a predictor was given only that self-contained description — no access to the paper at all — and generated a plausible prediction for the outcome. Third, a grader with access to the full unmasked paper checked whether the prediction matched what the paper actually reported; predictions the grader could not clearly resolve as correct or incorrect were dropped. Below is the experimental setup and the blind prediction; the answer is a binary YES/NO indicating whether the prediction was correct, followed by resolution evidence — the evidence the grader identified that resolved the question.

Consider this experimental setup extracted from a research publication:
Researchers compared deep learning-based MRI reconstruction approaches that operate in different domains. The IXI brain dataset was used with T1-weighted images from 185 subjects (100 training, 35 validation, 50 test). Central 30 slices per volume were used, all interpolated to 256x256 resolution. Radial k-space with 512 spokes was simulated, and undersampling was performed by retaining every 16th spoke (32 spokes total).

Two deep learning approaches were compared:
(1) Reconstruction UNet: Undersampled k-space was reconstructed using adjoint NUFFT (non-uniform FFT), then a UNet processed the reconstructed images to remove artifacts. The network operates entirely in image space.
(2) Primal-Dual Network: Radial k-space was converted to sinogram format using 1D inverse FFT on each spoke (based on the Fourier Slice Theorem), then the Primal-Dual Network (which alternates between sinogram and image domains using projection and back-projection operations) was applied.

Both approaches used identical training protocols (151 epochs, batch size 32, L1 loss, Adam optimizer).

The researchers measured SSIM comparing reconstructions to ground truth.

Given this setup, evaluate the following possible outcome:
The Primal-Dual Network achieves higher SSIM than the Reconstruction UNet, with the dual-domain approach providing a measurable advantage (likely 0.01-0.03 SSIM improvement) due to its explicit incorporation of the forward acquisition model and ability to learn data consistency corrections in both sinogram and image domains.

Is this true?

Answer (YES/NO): NO